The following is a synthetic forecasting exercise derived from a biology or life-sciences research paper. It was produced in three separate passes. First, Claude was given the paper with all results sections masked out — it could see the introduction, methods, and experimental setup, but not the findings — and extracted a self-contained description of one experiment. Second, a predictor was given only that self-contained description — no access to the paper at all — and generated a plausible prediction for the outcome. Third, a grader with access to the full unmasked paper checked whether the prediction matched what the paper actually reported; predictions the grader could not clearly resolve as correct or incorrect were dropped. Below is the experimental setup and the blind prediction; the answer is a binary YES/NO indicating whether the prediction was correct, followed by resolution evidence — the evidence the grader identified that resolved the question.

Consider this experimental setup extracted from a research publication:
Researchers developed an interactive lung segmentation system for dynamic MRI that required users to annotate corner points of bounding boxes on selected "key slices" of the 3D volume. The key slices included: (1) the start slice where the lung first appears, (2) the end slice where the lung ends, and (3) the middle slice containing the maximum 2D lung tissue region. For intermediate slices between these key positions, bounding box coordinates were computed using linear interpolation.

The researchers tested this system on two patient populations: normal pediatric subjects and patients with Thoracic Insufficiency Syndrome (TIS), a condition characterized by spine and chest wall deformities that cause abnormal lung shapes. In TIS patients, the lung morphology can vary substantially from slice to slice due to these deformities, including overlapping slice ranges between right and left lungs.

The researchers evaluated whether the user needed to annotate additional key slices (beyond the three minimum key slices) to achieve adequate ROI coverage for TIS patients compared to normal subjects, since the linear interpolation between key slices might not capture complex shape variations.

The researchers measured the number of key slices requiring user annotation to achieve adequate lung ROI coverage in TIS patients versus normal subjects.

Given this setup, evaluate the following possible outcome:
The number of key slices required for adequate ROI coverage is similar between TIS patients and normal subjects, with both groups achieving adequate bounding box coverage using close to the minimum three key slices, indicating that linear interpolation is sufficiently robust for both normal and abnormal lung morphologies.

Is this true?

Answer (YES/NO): NO